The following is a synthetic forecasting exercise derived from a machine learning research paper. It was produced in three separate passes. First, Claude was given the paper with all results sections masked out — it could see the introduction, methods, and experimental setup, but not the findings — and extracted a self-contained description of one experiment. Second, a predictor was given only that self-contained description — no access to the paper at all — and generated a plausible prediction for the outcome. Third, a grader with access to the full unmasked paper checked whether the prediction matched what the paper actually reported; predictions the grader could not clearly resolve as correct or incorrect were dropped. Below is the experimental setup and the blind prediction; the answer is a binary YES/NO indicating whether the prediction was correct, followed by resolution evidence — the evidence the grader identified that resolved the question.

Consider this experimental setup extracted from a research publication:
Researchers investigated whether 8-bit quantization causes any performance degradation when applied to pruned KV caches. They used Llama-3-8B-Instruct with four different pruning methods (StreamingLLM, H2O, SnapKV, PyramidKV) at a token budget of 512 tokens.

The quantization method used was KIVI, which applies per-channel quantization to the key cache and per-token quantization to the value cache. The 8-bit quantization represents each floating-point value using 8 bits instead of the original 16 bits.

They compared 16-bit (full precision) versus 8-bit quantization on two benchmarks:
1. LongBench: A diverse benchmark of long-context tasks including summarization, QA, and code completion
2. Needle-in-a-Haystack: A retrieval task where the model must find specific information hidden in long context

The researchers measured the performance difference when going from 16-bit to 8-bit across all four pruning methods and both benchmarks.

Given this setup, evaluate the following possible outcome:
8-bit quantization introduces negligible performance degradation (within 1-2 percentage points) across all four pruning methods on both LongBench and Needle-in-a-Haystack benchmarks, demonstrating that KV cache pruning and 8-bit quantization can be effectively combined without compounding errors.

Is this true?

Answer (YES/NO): YES